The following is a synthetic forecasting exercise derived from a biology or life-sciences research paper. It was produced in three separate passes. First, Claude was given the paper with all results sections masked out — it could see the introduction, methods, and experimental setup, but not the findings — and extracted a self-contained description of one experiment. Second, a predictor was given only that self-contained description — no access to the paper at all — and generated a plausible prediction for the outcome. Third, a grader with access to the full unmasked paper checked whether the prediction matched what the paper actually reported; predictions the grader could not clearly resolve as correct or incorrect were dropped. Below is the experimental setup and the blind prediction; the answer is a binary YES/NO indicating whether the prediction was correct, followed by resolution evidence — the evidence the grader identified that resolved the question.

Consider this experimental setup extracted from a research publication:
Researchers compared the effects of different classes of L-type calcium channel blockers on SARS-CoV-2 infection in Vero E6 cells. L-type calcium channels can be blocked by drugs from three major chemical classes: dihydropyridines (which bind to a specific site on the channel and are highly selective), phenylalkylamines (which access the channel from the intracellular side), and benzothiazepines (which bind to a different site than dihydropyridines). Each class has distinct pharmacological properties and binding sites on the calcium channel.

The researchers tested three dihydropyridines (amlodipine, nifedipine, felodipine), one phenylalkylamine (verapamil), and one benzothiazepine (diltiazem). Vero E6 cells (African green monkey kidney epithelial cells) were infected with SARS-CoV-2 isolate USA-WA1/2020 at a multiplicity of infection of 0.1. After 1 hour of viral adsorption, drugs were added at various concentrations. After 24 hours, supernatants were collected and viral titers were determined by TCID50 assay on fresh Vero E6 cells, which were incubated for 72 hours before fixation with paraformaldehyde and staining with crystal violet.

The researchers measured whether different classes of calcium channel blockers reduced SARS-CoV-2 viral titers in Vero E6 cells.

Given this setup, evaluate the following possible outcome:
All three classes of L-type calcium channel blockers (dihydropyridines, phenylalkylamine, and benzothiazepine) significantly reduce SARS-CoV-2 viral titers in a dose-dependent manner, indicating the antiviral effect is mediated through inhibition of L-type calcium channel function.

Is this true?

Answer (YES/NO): NO